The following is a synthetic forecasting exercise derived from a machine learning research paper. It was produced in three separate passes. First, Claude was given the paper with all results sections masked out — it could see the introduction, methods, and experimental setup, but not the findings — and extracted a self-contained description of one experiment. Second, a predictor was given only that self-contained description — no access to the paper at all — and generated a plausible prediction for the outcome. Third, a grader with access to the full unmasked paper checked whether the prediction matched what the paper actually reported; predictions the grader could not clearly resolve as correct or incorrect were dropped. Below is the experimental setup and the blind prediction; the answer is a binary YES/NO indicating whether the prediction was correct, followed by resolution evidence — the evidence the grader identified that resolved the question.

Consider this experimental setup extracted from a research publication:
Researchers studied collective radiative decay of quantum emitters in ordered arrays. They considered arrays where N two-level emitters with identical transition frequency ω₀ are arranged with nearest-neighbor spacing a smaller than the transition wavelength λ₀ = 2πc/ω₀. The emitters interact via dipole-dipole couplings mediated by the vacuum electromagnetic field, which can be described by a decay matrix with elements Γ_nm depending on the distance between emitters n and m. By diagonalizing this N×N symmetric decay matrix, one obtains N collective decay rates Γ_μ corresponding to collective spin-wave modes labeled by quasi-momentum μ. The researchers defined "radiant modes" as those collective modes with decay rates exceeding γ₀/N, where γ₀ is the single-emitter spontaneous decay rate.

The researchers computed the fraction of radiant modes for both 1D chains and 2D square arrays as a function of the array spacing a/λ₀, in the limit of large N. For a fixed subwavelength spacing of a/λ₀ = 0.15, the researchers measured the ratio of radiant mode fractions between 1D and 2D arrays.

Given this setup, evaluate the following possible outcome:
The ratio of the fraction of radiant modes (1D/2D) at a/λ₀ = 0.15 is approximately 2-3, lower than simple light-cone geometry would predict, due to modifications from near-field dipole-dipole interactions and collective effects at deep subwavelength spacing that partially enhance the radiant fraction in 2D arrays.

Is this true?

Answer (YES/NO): NO